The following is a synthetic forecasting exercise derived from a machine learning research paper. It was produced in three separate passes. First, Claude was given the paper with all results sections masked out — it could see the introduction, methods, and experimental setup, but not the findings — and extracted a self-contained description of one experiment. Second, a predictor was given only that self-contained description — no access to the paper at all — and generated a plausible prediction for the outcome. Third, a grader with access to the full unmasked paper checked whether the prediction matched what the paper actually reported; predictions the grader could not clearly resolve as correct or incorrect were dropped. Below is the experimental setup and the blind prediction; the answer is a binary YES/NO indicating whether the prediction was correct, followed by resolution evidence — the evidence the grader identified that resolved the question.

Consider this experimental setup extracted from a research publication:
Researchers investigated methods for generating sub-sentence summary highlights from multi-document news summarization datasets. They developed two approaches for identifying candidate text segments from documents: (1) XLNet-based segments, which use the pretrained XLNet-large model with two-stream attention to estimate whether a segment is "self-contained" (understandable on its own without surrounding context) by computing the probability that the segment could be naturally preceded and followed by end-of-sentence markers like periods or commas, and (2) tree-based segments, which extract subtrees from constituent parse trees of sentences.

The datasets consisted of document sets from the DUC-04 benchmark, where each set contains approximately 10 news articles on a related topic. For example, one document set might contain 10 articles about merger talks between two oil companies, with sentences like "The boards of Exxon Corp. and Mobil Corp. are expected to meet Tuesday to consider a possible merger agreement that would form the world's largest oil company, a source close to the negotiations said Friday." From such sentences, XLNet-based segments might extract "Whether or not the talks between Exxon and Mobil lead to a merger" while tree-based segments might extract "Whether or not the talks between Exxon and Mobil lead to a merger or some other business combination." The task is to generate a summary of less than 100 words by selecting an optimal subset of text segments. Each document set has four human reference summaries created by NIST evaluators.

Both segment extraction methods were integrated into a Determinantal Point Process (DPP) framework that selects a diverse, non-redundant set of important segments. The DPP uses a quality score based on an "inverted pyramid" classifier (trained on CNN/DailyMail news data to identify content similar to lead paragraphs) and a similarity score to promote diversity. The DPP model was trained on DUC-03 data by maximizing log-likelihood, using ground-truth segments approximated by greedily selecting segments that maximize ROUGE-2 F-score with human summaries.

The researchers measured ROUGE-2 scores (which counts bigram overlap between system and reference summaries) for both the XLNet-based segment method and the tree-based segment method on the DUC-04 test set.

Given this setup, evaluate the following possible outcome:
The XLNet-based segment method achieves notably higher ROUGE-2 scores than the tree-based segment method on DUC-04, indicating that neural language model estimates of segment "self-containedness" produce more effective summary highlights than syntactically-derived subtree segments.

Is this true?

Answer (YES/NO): NO